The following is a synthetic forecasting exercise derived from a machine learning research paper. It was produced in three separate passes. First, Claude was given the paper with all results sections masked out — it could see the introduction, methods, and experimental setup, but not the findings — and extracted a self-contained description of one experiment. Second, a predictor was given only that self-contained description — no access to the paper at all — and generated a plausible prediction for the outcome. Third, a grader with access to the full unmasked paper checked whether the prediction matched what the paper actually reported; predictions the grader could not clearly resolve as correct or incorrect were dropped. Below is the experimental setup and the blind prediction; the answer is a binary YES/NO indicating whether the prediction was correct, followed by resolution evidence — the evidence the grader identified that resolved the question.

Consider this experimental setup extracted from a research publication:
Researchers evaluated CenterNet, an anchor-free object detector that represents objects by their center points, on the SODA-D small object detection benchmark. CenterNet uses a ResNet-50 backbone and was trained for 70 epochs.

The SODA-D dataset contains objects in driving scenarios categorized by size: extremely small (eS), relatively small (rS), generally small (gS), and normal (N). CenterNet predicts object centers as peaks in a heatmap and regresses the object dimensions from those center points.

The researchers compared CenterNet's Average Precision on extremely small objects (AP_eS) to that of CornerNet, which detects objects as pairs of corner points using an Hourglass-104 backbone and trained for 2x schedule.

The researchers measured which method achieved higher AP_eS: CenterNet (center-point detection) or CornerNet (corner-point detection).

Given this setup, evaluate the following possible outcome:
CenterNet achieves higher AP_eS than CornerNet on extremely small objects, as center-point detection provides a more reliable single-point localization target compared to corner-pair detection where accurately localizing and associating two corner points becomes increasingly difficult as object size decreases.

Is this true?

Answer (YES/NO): NO